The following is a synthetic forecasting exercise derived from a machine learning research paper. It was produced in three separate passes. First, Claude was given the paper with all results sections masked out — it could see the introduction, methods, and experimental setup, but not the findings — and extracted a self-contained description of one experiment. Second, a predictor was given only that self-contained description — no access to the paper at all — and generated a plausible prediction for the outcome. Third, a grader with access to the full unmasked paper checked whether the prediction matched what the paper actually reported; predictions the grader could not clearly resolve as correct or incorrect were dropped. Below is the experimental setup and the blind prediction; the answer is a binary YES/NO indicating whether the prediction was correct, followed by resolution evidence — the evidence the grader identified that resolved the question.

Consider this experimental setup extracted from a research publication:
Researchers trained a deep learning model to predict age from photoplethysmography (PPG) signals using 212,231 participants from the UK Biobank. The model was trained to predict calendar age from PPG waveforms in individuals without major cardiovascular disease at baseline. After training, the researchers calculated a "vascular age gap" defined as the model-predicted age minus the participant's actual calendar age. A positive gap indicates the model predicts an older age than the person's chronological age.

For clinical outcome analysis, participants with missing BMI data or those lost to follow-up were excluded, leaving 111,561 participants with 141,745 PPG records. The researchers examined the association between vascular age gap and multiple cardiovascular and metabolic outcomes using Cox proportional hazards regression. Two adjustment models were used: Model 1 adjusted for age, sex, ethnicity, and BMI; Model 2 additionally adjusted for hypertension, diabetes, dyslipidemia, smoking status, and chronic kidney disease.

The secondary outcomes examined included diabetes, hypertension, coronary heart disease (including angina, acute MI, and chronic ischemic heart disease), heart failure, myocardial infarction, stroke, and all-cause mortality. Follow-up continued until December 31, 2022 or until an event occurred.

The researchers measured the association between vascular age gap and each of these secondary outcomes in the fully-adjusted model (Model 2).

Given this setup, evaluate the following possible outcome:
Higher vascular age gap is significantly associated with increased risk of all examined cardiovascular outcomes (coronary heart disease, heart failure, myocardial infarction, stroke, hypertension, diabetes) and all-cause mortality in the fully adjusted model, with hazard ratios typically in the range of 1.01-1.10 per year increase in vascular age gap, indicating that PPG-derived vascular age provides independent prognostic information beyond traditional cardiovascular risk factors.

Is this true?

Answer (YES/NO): NO